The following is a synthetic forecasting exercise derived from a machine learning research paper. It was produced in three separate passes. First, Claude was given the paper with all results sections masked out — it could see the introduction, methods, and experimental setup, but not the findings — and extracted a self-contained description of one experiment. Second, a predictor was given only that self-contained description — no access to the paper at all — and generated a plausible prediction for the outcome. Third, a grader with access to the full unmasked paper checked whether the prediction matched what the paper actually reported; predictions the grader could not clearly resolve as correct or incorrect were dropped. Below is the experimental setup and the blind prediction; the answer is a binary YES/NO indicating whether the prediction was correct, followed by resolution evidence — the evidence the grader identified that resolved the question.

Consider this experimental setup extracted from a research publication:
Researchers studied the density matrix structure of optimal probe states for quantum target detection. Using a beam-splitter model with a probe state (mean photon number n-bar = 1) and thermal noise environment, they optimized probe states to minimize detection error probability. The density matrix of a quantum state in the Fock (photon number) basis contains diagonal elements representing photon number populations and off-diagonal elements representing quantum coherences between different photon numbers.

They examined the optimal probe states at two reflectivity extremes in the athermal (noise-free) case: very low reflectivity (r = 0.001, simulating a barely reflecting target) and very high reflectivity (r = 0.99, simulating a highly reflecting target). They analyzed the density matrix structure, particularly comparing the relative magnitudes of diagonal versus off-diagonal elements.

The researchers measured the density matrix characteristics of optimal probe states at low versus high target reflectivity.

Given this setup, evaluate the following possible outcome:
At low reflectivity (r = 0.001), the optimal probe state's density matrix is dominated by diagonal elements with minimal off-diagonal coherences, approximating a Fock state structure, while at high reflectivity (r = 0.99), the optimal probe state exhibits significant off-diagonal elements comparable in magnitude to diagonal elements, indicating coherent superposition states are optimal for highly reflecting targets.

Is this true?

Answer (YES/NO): NO